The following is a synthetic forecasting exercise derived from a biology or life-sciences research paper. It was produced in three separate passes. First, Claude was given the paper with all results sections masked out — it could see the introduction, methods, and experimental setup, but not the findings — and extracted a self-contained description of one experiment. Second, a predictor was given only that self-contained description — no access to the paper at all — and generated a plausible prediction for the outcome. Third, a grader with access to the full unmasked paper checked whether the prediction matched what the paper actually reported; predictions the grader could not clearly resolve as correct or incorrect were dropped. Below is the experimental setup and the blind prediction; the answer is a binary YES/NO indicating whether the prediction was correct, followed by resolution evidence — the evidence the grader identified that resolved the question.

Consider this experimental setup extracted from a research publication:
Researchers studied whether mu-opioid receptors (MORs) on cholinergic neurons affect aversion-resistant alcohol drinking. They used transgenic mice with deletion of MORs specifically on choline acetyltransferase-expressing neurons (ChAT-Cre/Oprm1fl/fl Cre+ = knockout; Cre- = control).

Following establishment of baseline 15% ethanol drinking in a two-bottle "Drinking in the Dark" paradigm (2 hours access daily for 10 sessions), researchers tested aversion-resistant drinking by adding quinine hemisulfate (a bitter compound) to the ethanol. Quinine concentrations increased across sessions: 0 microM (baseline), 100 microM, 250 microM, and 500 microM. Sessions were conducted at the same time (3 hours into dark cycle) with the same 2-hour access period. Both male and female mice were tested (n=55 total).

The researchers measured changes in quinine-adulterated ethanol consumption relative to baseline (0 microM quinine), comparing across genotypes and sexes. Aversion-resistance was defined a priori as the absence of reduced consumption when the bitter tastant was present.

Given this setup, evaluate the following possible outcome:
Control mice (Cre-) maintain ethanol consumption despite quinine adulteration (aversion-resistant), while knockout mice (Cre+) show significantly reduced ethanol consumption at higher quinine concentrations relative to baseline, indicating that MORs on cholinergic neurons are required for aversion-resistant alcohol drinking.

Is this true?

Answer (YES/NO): NO